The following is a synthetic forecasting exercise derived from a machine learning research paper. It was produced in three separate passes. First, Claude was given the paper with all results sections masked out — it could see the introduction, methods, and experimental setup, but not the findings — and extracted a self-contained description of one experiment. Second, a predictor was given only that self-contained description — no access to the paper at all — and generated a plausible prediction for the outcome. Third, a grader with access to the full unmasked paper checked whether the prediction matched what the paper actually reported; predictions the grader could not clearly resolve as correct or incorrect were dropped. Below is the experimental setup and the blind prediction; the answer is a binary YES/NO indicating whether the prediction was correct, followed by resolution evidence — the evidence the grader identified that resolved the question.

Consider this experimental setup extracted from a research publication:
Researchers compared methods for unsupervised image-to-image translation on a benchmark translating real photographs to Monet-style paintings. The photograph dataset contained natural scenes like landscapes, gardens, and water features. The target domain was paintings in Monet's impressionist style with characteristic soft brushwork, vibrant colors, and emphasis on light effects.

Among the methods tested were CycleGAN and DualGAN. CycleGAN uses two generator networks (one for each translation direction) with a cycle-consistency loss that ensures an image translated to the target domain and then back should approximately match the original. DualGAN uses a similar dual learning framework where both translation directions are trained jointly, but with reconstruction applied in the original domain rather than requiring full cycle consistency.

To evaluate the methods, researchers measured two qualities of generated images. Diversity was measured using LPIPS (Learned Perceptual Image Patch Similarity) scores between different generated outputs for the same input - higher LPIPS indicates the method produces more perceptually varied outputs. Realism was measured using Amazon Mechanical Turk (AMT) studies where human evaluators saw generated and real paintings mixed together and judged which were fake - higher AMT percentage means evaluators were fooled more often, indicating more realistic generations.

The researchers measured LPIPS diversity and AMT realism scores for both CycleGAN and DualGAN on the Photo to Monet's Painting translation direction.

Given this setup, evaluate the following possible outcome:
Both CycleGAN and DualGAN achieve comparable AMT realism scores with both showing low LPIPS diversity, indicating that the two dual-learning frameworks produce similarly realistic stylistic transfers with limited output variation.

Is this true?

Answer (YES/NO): NO